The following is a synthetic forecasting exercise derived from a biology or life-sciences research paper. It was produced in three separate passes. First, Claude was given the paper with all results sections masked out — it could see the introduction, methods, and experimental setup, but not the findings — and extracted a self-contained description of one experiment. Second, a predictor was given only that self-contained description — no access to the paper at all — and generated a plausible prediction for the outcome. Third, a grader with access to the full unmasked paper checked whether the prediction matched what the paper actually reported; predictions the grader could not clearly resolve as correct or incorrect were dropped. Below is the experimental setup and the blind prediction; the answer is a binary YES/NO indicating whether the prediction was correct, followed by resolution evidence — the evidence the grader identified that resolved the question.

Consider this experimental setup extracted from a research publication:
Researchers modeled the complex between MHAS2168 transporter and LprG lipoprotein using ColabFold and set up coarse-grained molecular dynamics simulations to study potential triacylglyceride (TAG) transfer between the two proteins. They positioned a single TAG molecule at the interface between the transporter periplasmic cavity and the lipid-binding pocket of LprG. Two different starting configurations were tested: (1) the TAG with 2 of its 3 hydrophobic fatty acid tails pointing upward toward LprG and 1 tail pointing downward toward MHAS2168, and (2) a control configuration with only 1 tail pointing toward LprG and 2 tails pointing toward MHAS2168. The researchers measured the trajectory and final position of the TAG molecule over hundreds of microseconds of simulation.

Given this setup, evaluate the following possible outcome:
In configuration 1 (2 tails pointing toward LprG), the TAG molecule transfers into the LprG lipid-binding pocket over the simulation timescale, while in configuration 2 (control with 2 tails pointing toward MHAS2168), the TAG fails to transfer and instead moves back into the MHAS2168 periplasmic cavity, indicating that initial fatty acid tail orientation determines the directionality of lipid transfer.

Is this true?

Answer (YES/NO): YES